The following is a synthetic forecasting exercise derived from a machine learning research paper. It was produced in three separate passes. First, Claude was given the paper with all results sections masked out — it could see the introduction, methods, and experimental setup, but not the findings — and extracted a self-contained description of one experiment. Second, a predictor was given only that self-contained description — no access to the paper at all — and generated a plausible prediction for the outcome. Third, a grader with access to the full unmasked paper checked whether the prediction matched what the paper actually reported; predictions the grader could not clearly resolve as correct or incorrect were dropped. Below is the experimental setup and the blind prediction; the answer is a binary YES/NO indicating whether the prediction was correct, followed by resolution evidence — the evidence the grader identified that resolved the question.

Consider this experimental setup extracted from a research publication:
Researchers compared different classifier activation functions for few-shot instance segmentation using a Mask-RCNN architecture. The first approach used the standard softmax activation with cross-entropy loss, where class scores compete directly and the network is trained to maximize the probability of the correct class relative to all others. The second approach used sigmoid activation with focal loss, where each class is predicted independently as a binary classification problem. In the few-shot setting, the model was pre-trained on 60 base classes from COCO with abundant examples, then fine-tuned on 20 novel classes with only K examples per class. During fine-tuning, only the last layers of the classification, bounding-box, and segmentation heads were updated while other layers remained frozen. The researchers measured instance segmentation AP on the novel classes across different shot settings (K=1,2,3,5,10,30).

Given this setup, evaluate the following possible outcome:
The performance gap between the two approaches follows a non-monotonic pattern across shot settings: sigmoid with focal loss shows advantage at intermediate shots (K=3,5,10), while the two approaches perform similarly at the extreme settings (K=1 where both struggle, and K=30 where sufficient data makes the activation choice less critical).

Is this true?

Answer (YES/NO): NO